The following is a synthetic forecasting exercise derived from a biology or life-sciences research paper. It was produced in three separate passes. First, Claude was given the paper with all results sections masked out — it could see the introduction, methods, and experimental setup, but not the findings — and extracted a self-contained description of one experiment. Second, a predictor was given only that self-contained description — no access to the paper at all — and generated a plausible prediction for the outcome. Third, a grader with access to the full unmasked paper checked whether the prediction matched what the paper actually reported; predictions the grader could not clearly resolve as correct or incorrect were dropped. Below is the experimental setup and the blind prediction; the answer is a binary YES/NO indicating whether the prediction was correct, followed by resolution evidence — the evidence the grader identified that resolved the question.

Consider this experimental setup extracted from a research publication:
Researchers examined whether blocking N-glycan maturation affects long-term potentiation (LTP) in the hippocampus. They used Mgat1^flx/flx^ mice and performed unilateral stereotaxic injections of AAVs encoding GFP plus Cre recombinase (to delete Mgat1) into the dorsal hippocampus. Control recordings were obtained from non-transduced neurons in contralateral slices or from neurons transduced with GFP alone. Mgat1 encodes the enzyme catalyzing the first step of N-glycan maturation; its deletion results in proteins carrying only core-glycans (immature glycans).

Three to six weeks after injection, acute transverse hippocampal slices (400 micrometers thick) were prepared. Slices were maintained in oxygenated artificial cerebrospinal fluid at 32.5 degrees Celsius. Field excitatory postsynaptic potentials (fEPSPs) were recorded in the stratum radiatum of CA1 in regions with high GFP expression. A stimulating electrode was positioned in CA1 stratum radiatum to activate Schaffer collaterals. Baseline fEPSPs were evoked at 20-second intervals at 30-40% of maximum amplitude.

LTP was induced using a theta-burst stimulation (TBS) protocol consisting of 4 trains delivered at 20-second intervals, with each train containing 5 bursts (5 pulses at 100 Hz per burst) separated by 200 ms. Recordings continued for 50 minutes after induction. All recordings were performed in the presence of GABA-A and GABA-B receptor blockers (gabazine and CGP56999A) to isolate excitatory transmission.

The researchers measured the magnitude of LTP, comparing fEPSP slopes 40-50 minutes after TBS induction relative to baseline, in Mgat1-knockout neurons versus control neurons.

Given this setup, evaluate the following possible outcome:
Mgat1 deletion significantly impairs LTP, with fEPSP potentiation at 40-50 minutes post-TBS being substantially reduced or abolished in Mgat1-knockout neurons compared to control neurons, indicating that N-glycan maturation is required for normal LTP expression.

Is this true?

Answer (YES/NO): YES